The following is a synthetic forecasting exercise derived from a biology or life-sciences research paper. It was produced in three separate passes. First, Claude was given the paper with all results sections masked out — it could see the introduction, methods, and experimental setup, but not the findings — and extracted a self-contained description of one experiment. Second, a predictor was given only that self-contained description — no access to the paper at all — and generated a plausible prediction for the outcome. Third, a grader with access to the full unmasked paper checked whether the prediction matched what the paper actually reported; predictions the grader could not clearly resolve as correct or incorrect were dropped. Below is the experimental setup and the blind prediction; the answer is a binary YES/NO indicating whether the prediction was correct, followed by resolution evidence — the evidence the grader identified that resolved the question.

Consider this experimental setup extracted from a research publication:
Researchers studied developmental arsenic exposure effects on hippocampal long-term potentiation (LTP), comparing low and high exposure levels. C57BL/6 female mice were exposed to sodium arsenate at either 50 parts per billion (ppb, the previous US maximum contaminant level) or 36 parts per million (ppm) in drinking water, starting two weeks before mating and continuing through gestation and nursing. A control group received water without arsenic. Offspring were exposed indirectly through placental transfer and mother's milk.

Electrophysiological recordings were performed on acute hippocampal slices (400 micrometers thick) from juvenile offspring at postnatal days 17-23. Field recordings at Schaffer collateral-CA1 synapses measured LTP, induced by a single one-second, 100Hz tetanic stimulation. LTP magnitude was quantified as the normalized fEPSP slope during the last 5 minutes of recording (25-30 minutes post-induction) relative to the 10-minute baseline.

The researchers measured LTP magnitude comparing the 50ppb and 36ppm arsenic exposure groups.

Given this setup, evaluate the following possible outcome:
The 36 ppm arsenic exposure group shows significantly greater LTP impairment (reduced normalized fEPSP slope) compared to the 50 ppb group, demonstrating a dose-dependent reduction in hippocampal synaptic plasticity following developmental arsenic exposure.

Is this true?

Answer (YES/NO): NO